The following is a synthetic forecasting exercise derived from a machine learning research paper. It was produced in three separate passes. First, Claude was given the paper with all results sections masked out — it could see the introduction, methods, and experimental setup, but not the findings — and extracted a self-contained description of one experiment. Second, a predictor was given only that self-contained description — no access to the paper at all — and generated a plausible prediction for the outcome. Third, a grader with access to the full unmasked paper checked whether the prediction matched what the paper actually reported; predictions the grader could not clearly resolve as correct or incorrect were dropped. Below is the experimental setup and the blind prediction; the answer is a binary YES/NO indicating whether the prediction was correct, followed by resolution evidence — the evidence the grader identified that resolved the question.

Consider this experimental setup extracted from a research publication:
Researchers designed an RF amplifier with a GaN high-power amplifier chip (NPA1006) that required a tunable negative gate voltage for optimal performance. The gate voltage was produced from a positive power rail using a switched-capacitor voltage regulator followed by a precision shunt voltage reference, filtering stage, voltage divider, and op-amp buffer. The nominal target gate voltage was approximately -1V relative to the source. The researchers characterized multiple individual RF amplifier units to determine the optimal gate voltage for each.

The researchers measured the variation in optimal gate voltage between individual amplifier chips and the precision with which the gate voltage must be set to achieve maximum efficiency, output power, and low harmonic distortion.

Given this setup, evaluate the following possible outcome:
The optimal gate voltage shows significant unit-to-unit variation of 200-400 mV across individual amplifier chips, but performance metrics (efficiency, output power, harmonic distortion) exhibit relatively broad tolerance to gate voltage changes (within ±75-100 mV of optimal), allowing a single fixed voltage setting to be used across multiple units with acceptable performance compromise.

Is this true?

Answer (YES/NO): NO